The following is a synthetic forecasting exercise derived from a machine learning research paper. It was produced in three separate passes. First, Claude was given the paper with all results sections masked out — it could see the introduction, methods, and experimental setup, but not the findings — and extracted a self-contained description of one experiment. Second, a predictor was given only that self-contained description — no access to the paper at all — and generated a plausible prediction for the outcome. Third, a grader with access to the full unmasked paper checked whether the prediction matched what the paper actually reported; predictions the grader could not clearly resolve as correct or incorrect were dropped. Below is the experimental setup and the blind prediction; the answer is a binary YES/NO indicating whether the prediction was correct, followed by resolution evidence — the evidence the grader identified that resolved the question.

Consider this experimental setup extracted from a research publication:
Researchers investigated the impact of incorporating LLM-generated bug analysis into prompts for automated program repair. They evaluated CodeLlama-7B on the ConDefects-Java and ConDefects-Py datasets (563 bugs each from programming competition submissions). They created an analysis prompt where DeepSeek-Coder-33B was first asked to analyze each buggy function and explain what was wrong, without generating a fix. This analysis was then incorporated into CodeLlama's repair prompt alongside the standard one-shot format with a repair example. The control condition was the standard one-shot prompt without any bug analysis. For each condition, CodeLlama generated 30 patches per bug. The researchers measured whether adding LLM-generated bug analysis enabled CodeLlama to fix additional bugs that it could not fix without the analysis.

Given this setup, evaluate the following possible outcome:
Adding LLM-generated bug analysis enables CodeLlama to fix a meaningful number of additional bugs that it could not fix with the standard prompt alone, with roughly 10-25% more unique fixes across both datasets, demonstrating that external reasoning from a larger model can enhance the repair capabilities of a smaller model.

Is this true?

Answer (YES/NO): NO